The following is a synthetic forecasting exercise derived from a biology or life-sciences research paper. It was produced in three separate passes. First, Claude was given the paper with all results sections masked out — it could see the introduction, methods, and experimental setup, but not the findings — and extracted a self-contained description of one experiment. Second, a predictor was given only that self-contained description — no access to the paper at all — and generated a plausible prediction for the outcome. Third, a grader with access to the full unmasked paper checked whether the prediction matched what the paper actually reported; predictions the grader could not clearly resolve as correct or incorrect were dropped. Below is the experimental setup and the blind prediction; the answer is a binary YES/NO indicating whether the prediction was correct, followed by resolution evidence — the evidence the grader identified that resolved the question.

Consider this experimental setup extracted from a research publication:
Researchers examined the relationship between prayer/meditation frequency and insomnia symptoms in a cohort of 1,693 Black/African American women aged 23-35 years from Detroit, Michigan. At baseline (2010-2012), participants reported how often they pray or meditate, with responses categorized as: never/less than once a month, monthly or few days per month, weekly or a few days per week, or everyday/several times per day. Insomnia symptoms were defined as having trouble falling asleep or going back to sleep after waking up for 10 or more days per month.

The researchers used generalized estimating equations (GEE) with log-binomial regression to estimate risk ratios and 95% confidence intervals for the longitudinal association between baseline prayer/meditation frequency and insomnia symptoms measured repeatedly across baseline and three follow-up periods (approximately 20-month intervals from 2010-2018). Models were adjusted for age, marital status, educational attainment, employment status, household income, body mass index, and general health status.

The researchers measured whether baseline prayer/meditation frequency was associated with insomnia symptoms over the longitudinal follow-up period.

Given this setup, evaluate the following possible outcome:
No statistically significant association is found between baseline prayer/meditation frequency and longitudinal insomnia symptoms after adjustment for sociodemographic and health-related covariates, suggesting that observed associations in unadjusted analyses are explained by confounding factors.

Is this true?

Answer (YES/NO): NO